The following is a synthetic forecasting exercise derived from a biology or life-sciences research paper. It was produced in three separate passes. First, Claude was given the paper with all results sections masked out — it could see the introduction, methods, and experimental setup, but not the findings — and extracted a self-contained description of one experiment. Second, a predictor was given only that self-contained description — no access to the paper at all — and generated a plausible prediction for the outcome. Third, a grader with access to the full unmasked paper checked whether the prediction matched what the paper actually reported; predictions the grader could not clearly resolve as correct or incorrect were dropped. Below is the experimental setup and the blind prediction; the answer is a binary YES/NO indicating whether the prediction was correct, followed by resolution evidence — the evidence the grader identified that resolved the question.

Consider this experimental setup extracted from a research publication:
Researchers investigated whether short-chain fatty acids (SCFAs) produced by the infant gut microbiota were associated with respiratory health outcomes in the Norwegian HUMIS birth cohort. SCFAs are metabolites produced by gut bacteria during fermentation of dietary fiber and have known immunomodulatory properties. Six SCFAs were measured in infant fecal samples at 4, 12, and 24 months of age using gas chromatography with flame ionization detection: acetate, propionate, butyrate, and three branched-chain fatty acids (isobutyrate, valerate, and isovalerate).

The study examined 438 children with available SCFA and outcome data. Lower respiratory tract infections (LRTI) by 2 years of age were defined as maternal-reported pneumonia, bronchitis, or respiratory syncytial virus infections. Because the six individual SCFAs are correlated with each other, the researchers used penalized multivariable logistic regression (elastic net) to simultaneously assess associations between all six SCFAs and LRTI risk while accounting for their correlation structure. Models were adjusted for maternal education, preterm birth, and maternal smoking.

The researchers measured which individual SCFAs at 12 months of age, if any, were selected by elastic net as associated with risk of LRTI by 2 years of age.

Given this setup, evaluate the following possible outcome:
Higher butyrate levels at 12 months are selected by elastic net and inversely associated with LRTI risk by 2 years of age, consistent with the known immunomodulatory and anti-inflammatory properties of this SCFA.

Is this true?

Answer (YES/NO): NO